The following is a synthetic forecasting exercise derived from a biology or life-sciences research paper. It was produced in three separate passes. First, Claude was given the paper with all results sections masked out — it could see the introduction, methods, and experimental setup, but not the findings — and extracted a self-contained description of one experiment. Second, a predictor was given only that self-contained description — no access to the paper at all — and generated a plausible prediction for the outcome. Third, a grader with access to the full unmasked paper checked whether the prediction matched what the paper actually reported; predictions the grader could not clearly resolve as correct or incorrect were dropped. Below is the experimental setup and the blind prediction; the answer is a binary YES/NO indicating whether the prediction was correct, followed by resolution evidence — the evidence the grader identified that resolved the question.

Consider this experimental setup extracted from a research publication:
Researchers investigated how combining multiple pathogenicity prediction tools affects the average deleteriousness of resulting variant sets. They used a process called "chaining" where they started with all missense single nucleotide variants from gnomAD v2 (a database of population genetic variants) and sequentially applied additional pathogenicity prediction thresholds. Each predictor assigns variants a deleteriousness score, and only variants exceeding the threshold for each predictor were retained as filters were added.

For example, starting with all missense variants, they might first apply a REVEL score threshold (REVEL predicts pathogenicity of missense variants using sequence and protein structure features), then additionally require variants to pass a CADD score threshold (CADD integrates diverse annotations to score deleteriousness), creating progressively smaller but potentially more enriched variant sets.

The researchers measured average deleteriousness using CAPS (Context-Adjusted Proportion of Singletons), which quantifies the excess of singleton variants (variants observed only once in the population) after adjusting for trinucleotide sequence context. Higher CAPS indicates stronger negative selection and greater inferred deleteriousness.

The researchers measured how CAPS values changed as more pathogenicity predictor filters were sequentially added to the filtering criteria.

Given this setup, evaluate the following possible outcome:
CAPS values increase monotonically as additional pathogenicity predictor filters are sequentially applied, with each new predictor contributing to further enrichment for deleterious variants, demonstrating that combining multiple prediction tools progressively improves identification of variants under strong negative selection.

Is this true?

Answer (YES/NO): NO